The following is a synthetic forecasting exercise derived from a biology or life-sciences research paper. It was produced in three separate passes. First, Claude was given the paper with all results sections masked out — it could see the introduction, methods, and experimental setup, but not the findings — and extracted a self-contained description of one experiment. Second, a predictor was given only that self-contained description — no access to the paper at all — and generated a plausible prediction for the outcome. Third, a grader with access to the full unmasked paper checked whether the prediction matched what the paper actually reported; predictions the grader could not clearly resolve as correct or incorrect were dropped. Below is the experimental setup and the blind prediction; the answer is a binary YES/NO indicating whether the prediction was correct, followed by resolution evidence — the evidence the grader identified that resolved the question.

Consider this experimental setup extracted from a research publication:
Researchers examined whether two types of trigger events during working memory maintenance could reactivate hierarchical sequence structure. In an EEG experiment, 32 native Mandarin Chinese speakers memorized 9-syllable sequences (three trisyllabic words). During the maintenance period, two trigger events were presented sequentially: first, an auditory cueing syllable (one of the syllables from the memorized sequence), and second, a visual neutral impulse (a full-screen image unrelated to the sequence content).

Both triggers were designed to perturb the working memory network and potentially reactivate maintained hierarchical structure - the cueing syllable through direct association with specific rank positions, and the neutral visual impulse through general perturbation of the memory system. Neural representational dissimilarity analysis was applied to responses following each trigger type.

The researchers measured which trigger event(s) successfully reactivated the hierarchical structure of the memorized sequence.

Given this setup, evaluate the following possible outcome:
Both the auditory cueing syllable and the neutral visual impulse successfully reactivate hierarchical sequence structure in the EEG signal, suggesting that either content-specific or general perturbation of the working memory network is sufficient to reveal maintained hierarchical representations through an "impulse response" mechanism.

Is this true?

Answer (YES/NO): NO